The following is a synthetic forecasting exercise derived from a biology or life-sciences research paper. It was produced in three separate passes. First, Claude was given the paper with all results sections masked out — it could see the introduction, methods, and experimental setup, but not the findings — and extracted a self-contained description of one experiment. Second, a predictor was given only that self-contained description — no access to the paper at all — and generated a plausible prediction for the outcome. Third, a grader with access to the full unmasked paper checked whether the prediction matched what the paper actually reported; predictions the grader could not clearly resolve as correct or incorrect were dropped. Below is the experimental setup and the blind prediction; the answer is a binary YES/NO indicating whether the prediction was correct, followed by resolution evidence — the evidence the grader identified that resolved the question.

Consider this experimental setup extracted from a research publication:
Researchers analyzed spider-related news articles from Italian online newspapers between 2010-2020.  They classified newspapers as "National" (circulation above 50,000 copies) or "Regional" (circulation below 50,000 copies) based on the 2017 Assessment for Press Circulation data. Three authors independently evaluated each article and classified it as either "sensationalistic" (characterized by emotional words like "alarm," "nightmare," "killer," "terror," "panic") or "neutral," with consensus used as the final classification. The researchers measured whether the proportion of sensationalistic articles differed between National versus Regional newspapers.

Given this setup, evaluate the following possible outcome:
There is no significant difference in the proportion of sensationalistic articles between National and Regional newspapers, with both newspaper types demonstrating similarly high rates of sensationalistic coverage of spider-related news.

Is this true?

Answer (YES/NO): YES